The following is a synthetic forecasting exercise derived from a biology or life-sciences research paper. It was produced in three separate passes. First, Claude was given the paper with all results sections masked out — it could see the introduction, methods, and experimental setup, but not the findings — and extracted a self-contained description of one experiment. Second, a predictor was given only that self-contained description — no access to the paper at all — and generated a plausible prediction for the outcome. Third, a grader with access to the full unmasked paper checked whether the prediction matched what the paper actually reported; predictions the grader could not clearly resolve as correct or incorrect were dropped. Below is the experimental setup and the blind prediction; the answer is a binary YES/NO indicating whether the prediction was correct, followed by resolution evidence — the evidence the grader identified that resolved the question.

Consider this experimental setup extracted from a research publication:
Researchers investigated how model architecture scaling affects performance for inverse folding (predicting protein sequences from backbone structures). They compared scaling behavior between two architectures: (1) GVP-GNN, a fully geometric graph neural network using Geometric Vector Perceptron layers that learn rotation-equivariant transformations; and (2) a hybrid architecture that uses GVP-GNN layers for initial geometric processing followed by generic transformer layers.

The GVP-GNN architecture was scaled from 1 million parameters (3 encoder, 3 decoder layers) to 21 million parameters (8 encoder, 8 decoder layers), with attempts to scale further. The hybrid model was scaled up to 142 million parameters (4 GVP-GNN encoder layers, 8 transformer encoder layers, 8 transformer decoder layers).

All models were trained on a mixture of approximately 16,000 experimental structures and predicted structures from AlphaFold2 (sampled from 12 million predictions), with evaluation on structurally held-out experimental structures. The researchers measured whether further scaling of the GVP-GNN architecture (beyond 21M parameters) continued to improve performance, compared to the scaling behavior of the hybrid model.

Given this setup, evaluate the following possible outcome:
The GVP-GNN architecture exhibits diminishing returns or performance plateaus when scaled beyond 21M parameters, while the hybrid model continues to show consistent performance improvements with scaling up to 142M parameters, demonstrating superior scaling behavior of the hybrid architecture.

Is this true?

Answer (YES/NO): YES